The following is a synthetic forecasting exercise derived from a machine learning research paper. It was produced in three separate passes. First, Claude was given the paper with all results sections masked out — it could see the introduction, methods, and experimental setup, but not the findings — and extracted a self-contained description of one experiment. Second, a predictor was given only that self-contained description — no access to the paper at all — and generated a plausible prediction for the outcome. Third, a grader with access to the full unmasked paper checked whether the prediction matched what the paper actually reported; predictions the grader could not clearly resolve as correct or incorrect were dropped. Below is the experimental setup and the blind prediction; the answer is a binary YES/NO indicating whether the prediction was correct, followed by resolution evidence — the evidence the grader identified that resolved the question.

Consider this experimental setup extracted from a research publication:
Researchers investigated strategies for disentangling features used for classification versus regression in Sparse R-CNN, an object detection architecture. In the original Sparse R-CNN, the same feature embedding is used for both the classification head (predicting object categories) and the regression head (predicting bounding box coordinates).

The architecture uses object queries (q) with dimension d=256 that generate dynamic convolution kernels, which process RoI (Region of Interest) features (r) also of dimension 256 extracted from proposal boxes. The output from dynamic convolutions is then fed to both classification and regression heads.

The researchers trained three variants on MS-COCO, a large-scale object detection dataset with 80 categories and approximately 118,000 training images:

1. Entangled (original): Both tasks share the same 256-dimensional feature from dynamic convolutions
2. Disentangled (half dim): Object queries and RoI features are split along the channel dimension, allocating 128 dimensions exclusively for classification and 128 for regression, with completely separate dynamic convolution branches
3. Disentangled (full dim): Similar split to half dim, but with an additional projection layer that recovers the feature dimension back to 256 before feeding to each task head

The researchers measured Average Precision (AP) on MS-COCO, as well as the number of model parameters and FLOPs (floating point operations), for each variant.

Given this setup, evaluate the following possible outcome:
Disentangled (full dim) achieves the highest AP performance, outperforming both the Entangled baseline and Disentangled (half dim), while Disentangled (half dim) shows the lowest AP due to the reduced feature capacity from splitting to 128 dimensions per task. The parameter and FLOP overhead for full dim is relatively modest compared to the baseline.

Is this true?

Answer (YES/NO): NO